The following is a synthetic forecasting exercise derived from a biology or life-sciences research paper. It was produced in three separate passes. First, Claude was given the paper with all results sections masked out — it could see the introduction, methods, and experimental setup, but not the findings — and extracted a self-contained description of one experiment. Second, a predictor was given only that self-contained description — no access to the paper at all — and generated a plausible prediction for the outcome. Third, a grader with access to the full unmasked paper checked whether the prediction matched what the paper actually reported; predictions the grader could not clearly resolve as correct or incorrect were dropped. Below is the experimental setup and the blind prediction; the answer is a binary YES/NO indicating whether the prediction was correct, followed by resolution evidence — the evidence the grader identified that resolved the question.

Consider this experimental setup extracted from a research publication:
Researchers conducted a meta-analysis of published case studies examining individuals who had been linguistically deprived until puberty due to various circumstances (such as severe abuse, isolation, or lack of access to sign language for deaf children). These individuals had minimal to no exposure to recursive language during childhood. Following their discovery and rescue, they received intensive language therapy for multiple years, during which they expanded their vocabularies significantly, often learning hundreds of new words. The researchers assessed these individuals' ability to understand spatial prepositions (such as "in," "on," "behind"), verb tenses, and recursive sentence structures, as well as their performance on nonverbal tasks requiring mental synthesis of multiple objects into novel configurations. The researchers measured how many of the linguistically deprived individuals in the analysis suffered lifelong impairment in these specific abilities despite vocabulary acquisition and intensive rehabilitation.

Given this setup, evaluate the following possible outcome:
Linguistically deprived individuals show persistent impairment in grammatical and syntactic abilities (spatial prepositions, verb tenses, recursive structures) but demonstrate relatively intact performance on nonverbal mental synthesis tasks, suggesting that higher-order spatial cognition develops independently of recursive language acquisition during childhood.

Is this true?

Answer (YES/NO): NO